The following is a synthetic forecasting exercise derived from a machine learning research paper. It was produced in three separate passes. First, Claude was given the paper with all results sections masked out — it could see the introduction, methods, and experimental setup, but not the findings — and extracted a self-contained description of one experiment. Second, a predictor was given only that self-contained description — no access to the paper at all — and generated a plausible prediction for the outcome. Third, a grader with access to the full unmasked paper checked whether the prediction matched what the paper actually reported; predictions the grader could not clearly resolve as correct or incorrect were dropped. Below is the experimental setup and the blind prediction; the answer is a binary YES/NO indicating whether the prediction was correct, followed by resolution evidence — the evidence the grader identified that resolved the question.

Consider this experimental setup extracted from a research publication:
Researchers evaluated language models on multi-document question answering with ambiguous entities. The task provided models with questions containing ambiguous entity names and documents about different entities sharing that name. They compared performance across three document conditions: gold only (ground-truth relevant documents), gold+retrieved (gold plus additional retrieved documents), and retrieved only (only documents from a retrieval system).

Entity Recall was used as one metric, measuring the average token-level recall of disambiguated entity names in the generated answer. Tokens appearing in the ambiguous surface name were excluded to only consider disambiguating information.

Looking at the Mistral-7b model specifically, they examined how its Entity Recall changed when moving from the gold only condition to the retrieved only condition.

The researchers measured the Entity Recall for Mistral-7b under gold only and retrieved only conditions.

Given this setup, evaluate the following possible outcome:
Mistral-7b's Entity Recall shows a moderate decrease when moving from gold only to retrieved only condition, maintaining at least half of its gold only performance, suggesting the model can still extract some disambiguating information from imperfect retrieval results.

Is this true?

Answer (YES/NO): YES